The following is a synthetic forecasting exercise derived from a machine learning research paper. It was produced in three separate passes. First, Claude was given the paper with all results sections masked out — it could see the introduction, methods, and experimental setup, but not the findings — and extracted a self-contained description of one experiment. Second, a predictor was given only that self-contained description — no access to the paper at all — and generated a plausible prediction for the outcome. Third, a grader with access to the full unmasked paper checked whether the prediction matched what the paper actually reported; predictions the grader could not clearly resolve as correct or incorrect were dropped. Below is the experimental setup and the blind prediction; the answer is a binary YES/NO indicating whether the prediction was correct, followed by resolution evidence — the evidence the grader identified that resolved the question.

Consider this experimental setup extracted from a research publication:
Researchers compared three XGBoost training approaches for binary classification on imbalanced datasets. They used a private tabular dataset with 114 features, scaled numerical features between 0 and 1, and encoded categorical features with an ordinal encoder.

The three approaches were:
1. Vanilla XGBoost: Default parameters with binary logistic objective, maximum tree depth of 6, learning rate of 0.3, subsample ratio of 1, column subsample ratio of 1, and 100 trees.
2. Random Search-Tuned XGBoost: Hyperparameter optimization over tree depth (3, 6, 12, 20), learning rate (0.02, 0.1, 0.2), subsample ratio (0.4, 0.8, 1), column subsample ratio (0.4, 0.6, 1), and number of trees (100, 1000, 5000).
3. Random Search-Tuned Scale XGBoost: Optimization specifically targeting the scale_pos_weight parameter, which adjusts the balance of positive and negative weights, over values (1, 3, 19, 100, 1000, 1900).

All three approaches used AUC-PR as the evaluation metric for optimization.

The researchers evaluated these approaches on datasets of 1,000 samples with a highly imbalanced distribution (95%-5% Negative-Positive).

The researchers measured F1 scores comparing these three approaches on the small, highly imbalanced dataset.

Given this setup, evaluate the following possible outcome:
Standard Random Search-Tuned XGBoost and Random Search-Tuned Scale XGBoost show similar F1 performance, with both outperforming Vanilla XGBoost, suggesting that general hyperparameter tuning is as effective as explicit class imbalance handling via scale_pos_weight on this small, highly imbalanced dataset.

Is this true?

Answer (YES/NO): NO